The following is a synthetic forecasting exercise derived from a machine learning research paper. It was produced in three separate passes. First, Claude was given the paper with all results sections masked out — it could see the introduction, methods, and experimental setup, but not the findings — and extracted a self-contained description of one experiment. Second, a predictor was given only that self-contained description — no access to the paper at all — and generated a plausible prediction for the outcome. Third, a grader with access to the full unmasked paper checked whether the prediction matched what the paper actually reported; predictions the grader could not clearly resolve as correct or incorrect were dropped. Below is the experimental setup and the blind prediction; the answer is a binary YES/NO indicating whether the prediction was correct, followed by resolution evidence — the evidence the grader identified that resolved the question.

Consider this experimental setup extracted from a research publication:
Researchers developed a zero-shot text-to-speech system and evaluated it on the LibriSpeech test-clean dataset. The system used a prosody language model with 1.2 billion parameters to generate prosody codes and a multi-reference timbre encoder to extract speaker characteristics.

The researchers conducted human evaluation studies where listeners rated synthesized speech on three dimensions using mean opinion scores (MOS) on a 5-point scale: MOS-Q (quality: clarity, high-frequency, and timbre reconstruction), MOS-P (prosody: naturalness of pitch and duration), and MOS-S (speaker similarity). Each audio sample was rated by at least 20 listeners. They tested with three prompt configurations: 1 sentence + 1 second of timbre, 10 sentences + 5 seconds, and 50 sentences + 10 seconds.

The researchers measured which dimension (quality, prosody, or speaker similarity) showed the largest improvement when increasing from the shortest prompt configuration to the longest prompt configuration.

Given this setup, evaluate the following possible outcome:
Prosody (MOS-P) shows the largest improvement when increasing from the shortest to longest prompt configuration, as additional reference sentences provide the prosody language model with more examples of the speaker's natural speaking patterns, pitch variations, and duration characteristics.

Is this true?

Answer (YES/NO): NO